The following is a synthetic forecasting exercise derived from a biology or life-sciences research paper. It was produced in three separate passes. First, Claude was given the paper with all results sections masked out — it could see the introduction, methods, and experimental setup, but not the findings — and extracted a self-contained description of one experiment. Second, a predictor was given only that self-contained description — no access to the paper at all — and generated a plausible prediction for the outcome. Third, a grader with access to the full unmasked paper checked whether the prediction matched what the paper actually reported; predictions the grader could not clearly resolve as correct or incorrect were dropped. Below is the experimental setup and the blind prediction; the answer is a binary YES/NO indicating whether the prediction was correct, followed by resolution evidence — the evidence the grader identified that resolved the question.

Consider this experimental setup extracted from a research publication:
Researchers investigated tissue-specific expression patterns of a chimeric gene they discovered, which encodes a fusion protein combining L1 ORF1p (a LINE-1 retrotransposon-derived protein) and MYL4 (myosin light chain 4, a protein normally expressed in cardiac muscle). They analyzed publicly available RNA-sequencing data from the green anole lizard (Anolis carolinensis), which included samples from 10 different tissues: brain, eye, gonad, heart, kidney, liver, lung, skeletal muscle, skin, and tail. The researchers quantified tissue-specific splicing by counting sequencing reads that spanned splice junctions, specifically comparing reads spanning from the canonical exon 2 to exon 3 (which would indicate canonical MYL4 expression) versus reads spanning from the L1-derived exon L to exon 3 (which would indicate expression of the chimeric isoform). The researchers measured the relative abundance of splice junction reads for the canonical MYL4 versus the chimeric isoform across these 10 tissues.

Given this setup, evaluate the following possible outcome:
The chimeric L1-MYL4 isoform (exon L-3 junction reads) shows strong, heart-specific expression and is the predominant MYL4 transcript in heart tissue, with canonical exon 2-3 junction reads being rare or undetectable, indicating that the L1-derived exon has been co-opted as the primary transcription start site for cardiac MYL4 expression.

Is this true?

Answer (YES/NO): NO